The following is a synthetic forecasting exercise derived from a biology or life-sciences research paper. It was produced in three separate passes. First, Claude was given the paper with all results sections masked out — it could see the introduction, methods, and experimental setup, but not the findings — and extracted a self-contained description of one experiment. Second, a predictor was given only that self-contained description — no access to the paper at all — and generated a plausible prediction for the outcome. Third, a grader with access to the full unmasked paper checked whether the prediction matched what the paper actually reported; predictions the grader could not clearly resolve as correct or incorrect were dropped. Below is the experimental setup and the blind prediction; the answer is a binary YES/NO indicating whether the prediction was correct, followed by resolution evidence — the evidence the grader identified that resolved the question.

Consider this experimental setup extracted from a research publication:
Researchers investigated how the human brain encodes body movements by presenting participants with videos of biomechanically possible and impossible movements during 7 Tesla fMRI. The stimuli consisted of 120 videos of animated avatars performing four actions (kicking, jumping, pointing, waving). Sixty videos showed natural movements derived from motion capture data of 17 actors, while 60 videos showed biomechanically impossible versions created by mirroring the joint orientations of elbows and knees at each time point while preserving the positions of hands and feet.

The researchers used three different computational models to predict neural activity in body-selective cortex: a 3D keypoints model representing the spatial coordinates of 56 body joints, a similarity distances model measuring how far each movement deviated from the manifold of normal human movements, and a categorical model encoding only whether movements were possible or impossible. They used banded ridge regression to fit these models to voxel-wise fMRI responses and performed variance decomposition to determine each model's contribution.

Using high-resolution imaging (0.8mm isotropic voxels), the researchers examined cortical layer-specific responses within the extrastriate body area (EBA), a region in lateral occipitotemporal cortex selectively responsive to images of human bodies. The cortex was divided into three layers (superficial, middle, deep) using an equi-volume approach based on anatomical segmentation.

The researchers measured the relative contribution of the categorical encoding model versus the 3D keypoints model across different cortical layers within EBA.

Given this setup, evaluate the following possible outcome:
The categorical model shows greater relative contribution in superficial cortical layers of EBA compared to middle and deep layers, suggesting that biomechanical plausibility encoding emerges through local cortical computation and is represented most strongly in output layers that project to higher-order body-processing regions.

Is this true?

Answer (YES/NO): NO